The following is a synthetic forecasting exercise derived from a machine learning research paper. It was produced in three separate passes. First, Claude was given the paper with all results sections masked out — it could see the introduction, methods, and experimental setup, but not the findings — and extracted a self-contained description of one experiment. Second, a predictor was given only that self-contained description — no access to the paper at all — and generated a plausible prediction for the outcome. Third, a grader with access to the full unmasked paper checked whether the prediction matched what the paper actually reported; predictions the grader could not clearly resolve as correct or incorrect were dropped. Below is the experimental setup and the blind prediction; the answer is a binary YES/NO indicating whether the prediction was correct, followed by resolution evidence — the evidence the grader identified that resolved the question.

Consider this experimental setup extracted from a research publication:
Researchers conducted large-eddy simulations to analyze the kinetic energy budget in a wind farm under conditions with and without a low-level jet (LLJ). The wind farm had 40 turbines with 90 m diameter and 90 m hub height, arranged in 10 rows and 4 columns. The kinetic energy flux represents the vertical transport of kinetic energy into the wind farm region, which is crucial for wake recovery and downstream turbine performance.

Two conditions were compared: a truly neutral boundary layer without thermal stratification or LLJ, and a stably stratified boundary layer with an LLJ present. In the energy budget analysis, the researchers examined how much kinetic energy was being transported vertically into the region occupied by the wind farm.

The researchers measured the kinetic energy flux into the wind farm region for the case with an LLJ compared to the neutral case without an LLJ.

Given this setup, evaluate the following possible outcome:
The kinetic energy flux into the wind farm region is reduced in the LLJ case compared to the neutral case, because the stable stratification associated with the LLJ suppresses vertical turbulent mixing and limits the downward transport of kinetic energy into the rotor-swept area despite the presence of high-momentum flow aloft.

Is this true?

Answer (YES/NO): NO